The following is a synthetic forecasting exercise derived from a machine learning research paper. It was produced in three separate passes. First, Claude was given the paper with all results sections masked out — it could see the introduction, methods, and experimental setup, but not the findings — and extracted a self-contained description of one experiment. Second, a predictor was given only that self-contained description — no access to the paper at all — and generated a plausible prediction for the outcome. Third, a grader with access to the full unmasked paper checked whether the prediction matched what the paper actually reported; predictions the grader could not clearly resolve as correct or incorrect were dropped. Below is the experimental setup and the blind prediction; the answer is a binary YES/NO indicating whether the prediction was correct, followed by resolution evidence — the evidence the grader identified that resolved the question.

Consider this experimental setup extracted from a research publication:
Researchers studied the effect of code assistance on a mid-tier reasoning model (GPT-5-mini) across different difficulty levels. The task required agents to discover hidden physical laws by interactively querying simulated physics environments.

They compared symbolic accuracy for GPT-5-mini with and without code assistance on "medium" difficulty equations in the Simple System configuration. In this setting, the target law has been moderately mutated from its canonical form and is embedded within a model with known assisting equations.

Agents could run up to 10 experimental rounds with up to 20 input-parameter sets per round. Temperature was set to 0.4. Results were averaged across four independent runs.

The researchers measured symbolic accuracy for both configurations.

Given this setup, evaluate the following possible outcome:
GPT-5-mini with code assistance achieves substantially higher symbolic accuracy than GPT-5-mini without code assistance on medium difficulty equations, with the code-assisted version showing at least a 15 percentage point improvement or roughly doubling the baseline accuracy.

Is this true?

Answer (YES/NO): NO